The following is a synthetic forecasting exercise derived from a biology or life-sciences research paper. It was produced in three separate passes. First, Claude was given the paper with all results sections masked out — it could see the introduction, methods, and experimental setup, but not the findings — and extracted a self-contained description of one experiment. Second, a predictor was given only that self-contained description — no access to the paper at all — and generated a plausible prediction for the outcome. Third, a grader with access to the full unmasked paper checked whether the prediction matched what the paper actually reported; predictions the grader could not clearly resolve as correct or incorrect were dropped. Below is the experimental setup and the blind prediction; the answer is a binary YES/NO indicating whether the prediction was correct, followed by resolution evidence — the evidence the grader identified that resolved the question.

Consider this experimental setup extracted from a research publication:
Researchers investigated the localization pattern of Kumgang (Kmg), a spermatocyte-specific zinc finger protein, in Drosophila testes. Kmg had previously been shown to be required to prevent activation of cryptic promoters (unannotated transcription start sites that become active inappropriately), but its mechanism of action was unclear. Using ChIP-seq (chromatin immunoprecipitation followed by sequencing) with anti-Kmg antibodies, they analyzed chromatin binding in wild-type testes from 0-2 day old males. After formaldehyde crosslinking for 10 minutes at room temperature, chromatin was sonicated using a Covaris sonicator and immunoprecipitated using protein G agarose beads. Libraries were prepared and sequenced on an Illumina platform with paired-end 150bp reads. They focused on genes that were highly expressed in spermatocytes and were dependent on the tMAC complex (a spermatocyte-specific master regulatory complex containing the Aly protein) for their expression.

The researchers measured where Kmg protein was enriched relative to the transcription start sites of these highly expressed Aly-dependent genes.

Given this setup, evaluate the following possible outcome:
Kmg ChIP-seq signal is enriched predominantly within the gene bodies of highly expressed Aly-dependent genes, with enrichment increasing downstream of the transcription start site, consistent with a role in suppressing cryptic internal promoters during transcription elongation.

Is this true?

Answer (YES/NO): YES